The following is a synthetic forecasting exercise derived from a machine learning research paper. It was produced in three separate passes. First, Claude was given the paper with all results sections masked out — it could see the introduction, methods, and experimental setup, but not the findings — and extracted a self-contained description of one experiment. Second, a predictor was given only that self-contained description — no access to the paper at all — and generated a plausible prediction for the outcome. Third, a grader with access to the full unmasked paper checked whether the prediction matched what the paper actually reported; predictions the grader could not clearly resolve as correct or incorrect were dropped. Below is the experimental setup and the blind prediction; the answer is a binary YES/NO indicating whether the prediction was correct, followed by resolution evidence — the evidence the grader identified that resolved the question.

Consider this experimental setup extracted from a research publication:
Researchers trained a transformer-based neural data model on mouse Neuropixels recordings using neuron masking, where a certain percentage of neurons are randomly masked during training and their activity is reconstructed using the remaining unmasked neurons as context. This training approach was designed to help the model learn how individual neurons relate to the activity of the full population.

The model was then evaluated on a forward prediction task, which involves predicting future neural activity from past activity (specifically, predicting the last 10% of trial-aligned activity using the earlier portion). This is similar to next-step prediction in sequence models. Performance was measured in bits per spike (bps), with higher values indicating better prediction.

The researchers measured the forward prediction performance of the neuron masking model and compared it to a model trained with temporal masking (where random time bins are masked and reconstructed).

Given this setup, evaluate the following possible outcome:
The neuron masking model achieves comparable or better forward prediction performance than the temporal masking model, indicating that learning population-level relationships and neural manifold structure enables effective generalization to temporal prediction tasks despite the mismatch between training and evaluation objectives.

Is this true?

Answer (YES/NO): NO